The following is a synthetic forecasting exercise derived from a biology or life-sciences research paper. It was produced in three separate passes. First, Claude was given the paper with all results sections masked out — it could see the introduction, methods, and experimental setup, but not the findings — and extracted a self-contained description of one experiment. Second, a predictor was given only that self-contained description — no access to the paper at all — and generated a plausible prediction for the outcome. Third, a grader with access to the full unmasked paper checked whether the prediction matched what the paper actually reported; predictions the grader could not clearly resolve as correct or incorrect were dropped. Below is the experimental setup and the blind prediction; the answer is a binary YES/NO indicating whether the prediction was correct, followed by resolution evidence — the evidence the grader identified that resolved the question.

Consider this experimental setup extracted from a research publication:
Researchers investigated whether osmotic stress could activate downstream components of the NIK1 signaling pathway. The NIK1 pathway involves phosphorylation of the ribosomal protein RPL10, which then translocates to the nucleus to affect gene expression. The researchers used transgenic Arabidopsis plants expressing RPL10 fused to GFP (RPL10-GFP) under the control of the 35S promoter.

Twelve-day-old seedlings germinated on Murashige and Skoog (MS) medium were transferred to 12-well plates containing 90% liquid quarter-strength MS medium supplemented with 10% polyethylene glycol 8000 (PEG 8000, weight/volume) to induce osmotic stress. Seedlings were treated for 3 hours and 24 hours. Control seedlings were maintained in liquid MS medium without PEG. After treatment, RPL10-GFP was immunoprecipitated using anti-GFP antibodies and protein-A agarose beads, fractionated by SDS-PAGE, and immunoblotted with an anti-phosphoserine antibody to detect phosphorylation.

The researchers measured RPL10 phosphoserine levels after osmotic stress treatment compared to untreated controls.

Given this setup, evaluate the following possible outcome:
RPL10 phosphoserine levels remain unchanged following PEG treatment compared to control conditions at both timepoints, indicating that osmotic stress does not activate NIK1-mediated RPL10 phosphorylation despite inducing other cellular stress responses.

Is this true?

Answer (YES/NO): NO